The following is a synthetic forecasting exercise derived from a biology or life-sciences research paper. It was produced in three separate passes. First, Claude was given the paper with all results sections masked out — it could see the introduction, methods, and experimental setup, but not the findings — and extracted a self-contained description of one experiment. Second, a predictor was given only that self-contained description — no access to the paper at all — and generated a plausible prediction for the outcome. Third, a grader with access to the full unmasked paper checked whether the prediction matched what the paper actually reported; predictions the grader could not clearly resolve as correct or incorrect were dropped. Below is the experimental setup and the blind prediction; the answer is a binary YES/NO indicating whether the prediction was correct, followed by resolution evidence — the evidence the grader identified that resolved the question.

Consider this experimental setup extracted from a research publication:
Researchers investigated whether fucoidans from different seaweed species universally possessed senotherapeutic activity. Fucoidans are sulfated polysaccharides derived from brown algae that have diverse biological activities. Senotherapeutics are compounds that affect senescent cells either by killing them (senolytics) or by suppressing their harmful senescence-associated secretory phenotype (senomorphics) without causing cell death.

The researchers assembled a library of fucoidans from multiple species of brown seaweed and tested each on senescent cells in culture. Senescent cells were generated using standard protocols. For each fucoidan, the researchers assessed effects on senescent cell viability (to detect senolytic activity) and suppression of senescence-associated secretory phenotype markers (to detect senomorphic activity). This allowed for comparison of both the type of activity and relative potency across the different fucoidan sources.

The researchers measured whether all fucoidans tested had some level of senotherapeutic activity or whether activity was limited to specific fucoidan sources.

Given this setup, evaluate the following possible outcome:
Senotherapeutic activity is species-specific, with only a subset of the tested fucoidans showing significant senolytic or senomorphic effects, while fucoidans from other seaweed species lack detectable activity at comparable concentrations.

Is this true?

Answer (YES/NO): NO